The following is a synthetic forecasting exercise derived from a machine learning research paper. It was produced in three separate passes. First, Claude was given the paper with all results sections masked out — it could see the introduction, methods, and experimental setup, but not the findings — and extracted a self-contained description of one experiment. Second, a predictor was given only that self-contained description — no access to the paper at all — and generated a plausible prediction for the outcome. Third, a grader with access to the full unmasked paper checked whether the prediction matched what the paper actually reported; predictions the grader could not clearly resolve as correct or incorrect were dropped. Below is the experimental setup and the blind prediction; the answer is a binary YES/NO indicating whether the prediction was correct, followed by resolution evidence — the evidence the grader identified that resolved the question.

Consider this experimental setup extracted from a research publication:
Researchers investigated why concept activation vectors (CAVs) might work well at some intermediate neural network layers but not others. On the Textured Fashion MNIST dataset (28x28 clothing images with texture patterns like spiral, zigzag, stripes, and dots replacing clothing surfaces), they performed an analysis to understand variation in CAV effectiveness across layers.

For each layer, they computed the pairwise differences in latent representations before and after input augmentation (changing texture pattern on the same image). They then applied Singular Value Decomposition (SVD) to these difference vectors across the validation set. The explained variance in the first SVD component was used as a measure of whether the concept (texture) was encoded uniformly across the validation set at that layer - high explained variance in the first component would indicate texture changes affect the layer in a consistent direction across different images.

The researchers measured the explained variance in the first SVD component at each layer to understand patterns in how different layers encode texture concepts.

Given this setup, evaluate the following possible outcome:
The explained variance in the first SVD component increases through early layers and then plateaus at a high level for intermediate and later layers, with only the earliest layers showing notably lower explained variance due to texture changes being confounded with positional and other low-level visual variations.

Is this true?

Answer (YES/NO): NO